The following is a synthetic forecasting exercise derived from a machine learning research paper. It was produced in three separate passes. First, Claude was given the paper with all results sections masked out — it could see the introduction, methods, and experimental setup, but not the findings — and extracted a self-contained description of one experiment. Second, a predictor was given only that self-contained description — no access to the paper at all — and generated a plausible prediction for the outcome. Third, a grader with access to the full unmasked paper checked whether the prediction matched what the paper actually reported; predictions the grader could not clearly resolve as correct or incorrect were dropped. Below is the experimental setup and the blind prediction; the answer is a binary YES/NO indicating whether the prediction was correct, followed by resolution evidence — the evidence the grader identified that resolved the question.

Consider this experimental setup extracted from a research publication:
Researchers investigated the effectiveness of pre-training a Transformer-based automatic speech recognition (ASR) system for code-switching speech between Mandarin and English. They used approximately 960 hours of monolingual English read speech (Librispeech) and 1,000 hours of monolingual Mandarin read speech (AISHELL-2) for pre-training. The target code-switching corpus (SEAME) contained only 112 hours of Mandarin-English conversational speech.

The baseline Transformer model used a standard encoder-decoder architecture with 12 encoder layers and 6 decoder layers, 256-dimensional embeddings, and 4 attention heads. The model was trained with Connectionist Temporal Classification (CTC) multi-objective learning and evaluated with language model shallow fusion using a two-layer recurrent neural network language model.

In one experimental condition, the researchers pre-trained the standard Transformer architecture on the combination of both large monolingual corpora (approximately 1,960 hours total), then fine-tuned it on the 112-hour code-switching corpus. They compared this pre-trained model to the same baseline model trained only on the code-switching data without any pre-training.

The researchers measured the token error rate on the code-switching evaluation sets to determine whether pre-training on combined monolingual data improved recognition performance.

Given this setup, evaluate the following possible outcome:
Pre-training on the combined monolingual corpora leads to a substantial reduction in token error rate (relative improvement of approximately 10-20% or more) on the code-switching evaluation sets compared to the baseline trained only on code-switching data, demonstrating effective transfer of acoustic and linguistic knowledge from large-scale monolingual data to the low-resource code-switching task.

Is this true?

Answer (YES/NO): NO